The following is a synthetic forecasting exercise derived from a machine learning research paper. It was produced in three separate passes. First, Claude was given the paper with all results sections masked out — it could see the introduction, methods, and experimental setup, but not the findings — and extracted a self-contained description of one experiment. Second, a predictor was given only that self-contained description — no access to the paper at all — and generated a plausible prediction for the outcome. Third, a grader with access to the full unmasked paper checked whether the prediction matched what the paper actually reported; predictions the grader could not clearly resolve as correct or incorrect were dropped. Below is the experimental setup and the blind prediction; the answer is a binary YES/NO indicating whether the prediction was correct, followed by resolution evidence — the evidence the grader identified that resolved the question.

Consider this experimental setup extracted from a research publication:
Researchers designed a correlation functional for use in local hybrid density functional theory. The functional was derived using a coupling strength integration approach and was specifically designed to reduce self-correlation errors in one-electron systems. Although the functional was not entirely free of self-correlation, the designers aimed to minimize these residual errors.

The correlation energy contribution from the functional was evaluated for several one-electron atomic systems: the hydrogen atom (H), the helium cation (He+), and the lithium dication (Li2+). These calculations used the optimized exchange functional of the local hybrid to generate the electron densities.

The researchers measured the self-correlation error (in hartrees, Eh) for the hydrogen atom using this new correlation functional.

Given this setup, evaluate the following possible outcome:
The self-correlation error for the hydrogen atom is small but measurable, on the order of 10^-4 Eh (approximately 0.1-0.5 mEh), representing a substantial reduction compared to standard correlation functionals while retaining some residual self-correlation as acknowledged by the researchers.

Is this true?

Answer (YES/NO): NO